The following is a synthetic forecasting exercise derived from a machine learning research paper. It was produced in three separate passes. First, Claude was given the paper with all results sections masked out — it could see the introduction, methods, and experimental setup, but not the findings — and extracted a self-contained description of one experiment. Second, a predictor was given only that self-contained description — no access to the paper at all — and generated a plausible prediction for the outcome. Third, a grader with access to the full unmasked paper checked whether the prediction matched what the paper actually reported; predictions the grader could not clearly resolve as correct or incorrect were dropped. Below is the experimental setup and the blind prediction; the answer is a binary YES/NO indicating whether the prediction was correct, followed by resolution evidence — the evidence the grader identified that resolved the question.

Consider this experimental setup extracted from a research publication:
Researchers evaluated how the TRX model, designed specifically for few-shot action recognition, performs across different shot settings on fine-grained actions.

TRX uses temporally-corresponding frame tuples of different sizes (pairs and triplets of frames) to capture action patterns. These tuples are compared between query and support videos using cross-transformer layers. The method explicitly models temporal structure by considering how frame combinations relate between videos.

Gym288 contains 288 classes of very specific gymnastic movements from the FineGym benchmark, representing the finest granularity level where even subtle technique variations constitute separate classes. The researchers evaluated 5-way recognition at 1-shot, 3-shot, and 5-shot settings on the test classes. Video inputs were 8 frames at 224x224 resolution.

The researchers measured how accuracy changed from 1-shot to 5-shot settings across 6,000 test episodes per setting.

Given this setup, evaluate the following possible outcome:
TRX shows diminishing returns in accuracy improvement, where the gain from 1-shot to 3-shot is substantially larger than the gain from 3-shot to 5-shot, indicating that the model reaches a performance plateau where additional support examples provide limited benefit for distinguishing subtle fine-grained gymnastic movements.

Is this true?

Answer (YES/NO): NO